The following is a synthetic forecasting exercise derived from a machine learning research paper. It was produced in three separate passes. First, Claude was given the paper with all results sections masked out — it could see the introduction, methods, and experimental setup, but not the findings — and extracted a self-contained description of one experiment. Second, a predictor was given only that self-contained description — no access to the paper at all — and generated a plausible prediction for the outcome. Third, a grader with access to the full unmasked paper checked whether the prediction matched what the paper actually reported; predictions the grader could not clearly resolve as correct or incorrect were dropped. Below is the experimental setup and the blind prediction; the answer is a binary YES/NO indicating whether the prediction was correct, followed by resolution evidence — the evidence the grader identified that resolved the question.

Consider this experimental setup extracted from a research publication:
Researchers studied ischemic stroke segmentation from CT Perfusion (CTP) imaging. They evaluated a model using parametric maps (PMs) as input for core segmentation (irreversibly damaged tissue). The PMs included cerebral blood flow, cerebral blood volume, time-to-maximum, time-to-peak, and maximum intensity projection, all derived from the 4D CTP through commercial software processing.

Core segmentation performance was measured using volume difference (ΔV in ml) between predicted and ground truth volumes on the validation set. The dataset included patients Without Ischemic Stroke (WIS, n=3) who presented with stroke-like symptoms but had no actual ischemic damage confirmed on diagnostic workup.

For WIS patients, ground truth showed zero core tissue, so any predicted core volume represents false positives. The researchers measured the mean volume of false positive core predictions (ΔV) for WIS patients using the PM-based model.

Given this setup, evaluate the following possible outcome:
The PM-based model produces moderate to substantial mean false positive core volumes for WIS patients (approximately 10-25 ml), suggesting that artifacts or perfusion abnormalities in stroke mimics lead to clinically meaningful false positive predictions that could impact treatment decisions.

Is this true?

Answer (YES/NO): NO